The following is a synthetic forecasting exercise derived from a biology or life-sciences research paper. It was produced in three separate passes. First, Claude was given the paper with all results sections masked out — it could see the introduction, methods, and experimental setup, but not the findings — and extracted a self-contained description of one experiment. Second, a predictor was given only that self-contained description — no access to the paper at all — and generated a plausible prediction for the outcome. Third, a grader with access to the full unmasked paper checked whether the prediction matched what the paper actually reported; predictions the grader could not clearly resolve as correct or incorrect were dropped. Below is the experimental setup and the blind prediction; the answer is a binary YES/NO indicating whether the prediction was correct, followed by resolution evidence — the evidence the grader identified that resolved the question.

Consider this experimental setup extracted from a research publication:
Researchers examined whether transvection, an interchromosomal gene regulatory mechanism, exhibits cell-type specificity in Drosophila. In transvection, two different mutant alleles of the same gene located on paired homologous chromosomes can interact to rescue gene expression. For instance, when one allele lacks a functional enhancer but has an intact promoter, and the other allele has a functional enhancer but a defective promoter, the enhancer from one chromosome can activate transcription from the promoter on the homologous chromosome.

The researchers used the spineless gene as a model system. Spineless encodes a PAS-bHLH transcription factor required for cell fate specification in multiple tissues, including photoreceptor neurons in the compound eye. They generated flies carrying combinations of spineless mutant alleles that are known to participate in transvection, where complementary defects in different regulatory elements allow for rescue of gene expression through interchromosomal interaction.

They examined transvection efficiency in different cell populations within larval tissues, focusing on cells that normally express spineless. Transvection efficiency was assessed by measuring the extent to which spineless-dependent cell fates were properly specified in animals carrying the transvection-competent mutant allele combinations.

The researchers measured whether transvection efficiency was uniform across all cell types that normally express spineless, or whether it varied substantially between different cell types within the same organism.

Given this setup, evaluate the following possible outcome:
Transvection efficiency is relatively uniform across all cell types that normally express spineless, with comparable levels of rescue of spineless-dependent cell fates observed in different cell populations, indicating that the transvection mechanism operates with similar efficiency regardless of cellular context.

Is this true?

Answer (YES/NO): NO